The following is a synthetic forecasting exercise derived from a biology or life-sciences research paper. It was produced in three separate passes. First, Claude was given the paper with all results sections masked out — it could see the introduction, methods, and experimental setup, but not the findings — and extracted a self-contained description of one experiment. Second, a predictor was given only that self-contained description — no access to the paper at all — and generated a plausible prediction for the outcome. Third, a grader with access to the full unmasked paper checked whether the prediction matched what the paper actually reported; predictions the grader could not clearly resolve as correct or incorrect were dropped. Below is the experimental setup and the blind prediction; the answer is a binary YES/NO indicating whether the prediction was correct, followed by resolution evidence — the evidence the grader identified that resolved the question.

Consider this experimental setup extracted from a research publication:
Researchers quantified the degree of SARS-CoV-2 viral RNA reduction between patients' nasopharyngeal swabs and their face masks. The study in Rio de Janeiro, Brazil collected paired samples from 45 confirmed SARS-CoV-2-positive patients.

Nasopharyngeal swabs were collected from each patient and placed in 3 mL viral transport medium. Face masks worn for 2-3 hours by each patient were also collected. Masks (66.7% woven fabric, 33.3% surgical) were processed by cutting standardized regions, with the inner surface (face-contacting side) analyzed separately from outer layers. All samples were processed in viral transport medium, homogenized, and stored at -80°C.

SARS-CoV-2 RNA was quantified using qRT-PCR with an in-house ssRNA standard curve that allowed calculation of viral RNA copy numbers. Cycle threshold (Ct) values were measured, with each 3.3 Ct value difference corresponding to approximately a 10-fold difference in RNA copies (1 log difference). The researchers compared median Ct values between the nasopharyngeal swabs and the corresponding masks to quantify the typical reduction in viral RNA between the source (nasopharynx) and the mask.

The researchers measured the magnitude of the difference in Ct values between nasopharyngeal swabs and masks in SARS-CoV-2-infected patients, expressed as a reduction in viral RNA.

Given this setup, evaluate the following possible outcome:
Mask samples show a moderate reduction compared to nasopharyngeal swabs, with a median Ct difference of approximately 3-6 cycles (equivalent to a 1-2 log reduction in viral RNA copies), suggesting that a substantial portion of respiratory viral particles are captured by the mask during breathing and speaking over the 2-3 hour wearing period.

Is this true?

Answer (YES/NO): NO